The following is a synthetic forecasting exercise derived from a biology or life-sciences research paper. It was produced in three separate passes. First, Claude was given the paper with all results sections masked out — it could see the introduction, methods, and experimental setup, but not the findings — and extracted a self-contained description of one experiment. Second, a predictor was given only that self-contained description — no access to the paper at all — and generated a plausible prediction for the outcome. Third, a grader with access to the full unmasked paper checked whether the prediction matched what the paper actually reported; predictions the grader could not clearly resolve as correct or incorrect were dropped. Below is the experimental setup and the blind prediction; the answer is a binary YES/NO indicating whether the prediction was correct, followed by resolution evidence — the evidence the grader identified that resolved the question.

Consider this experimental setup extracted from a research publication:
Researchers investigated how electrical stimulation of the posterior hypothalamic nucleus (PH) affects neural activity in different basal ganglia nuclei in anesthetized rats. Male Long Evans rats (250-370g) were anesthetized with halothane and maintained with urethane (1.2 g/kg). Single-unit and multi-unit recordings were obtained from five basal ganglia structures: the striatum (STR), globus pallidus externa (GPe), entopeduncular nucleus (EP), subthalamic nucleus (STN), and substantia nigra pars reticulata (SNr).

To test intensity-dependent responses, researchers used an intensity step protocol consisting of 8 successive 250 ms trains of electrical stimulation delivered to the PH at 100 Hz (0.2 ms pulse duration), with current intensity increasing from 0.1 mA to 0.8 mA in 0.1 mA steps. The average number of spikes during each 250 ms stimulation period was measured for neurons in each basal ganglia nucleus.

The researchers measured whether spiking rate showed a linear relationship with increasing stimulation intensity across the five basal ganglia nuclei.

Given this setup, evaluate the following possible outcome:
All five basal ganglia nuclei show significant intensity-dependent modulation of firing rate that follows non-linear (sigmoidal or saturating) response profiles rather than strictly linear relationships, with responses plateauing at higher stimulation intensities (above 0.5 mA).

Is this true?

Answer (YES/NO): NO